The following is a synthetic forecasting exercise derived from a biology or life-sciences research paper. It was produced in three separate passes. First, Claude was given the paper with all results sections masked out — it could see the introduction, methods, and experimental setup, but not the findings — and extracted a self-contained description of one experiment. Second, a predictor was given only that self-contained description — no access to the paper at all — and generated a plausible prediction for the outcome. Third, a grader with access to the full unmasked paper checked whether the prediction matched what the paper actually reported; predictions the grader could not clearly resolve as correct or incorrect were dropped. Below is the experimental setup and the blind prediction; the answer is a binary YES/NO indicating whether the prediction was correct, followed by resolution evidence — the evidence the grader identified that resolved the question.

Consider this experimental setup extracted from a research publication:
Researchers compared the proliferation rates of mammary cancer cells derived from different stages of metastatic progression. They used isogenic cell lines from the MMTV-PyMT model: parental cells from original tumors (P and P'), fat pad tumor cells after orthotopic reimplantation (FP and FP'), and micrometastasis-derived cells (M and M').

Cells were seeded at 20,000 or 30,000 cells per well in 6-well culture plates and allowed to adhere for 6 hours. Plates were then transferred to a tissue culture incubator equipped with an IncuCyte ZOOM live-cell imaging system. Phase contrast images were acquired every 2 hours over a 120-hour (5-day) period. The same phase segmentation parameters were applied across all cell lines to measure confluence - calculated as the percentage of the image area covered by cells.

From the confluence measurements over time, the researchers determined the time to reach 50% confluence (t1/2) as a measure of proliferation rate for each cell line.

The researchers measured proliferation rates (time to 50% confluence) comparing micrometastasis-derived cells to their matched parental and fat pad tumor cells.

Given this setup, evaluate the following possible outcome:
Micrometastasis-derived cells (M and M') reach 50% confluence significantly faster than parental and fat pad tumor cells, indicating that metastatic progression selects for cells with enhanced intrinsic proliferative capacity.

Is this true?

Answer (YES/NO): NO